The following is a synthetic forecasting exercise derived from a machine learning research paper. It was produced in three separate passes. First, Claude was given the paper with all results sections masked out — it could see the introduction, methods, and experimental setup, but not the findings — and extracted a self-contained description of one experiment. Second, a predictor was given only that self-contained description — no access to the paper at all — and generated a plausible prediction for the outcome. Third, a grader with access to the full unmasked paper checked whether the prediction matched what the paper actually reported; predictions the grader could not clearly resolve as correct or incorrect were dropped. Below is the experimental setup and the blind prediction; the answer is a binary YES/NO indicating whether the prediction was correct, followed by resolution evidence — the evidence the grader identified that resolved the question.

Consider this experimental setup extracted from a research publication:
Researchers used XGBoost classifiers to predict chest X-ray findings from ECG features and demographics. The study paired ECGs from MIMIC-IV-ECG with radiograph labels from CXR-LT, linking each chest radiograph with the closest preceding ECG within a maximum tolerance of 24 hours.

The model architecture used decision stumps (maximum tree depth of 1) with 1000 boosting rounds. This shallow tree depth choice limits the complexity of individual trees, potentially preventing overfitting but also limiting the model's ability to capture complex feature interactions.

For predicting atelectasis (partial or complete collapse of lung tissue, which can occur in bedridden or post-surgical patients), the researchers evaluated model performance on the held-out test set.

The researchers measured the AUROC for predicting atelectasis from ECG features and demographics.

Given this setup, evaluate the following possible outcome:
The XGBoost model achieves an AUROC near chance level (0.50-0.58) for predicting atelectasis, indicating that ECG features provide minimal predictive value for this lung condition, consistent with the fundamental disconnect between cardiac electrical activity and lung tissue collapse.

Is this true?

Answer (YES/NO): NO